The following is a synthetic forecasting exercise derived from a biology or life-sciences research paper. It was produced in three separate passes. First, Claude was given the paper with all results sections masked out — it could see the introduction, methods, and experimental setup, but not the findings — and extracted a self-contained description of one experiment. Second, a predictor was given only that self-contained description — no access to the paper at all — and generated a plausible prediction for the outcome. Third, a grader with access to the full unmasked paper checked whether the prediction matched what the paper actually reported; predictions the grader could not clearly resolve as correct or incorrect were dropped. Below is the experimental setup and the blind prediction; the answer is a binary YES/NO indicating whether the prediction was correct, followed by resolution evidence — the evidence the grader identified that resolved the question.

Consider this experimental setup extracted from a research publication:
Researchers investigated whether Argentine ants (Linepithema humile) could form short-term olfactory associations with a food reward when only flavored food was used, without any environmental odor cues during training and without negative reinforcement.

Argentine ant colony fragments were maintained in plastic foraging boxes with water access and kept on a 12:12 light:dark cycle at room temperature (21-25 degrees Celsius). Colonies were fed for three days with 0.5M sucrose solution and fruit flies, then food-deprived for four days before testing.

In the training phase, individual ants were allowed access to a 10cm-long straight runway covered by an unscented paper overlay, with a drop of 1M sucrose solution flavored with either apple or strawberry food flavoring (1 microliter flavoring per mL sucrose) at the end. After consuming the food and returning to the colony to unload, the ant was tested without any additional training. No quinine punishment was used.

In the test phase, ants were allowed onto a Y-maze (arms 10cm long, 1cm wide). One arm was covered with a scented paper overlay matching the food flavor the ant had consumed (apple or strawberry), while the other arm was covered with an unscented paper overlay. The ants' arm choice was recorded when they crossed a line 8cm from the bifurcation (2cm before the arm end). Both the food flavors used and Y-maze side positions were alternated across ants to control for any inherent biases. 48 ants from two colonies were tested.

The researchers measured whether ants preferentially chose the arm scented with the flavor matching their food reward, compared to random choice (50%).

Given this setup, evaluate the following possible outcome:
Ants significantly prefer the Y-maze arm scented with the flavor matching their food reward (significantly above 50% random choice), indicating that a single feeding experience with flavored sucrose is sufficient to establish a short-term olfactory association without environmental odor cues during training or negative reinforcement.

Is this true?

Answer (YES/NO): NO